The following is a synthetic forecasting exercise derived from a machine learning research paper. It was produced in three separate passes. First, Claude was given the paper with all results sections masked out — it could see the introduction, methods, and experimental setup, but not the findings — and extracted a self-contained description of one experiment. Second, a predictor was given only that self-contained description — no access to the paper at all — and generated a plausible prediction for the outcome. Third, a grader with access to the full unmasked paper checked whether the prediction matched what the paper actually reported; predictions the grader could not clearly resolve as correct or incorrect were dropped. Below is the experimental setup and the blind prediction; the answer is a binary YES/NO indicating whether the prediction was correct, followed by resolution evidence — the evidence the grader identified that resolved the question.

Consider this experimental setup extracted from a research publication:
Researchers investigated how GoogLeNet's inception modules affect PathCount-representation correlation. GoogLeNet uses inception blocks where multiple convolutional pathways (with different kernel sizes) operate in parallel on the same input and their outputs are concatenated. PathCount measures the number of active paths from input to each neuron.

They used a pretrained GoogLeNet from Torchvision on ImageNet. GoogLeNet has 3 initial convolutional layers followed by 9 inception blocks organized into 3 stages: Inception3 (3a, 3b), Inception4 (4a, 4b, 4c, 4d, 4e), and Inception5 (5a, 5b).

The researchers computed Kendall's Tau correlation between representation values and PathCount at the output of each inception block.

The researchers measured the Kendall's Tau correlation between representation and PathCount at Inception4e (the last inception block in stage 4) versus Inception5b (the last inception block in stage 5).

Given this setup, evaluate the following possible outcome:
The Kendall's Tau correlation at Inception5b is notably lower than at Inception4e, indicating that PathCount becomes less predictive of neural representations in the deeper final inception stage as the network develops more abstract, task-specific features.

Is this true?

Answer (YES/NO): YES